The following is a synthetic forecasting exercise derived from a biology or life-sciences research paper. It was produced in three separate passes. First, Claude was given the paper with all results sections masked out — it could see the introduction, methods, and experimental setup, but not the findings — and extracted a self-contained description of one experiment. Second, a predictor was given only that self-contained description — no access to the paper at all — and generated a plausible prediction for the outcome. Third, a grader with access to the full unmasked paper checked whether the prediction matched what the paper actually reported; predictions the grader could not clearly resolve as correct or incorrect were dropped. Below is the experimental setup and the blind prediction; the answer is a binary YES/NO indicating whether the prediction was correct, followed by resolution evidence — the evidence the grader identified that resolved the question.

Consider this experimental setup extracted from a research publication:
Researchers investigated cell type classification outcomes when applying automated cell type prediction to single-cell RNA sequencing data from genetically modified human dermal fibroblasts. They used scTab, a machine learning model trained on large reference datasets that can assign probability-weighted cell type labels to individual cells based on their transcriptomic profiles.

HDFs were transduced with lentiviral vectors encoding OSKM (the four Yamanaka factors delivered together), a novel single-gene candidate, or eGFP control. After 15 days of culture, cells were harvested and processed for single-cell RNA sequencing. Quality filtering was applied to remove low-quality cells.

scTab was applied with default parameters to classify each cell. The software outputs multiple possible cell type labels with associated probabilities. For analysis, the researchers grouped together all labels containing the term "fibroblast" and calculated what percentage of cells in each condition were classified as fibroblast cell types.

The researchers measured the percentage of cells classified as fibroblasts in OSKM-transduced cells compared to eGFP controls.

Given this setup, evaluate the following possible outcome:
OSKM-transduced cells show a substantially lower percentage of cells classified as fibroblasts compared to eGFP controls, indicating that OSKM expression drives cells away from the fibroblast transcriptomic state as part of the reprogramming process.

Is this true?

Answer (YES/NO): YES